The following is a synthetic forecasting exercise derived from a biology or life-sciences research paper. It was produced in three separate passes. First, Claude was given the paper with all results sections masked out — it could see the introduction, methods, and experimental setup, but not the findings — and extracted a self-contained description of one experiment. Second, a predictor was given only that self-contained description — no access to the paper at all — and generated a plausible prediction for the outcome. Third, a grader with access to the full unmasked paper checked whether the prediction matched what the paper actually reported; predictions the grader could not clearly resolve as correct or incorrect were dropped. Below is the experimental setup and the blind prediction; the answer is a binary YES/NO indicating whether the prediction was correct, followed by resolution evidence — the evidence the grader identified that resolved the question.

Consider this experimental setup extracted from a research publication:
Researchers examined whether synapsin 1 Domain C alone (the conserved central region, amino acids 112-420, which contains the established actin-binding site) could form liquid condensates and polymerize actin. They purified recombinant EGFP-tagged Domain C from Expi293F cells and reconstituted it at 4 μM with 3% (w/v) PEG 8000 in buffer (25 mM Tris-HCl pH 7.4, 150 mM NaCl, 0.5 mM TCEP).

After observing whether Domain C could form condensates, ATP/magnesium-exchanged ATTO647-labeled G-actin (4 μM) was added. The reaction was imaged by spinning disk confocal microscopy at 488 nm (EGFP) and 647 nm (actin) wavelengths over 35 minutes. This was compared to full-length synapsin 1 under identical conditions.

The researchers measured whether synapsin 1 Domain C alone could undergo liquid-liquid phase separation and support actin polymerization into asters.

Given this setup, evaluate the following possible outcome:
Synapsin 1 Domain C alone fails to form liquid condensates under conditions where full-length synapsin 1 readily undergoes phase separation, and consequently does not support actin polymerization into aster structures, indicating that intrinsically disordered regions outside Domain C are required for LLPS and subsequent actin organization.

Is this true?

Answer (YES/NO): YES